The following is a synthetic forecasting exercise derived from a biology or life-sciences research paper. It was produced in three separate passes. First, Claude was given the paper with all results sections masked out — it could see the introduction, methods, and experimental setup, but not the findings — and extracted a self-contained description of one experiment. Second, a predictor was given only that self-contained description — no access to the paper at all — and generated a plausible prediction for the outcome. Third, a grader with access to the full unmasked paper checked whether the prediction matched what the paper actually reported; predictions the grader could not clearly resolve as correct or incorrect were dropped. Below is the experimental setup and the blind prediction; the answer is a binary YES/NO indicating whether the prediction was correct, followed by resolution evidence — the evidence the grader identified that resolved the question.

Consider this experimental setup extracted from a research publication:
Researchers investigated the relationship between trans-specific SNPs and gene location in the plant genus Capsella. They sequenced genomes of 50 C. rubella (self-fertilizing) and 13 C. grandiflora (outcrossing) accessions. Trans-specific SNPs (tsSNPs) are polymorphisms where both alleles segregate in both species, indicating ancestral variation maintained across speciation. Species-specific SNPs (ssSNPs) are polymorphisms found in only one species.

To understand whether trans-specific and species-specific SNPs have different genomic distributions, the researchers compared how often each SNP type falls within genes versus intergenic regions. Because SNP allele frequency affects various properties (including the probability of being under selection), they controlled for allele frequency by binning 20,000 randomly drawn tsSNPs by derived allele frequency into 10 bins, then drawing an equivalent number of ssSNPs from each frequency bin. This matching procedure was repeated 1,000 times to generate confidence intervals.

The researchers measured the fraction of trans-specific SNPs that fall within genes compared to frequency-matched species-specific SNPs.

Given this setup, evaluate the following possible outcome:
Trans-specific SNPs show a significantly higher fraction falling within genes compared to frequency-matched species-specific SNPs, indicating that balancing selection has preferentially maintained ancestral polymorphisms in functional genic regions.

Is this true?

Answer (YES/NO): YES